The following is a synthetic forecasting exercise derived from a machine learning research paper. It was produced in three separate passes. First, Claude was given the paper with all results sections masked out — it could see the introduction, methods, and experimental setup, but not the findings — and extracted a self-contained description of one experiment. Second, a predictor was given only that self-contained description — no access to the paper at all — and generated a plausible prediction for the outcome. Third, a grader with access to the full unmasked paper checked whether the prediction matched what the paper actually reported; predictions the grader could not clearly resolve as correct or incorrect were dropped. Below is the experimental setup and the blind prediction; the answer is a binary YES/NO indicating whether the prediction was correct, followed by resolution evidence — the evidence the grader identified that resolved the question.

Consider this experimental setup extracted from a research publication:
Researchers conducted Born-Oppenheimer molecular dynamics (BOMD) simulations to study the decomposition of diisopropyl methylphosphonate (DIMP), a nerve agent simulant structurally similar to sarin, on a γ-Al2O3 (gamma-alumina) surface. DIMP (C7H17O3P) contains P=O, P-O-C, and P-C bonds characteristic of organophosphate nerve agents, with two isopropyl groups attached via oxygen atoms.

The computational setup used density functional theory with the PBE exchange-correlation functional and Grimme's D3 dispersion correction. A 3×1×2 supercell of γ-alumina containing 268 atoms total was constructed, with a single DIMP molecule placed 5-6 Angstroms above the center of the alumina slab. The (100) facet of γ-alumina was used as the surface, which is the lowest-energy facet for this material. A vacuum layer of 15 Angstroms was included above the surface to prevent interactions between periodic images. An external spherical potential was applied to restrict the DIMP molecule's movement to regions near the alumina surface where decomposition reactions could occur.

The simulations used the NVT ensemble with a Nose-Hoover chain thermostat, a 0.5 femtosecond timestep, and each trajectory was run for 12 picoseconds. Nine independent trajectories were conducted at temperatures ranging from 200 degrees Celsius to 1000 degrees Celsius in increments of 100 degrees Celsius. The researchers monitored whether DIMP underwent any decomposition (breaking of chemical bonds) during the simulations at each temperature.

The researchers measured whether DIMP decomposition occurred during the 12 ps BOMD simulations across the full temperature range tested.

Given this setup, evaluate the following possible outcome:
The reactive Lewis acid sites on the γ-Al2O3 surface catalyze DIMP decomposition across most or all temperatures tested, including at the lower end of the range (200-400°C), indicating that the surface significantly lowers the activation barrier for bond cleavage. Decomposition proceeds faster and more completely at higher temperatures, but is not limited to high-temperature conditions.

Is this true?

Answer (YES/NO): NO